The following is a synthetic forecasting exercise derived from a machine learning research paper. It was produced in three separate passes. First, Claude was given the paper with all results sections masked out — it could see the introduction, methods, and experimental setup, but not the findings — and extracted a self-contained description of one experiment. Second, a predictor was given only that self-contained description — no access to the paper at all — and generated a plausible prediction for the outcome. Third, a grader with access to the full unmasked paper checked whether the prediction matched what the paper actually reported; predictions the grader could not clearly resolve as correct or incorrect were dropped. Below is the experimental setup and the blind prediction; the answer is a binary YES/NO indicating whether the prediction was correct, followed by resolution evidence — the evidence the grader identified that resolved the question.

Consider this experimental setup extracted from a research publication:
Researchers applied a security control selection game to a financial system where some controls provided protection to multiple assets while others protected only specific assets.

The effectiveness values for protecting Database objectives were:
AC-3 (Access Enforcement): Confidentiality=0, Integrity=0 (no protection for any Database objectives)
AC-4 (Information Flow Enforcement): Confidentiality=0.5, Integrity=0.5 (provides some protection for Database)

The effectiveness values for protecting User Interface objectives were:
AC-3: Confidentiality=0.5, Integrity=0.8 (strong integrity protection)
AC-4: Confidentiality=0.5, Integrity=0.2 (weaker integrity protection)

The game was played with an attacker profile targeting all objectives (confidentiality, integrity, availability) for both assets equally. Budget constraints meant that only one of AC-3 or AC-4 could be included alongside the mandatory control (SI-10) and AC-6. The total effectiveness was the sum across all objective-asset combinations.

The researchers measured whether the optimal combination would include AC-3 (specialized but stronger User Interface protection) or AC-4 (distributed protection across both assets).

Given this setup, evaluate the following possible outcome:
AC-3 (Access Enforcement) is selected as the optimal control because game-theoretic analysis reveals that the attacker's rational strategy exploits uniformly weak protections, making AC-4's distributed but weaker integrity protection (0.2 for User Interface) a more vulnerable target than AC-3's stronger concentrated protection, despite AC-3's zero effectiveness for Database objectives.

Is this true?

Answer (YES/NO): NO